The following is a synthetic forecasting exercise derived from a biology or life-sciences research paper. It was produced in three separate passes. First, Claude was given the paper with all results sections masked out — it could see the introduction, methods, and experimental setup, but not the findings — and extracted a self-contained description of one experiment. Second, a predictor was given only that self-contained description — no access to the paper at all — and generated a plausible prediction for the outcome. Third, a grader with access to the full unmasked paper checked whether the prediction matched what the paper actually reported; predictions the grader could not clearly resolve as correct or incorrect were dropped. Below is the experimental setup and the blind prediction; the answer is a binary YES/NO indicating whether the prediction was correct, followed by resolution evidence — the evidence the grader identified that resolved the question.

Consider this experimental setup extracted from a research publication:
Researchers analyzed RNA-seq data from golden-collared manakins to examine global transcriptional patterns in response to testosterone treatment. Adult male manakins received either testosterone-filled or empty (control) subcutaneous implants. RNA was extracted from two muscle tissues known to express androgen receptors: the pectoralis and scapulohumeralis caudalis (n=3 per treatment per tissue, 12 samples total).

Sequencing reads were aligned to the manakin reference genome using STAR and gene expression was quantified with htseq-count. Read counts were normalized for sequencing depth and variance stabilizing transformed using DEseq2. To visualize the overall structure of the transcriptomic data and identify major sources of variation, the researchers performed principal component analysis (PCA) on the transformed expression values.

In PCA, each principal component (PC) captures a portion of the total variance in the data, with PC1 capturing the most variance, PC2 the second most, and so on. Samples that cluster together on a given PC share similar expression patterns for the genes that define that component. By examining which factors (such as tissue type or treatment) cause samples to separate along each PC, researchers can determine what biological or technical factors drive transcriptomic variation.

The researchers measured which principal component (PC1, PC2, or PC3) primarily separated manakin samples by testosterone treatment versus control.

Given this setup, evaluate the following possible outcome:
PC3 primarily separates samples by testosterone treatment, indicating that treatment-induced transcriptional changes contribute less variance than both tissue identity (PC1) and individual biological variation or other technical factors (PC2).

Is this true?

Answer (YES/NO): YES